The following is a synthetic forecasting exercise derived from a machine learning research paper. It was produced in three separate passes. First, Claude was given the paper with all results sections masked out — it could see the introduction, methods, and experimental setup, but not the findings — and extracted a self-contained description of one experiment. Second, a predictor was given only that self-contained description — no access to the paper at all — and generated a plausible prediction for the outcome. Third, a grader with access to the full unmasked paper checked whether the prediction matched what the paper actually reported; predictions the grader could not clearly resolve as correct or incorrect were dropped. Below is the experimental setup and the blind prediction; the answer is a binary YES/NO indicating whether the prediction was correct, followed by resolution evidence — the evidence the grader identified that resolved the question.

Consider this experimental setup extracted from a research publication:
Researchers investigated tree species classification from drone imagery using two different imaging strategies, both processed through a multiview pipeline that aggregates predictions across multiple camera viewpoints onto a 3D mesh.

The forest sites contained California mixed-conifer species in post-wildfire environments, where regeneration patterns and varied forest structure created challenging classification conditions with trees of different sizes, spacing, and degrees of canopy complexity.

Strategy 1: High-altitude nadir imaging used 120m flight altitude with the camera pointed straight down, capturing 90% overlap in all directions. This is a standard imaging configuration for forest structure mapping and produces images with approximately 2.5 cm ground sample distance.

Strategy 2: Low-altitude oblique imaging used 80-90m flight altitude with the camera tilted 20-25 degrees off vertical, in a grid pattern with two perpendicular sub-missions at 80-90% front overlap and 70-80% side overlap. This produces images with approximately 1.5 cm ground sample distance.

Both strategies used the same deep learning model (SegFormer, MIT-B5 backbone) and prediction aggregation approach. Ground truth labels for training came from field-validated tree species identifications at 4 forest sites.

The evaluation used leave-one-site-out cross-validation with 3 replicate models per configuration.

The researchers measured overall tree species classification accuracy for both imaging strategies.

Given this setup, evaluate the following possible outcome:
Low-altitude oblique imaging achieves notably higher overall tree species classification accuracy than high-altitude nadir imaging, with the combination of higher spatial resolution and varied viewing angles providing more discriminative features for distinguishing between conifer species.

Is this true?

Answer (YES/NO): YES